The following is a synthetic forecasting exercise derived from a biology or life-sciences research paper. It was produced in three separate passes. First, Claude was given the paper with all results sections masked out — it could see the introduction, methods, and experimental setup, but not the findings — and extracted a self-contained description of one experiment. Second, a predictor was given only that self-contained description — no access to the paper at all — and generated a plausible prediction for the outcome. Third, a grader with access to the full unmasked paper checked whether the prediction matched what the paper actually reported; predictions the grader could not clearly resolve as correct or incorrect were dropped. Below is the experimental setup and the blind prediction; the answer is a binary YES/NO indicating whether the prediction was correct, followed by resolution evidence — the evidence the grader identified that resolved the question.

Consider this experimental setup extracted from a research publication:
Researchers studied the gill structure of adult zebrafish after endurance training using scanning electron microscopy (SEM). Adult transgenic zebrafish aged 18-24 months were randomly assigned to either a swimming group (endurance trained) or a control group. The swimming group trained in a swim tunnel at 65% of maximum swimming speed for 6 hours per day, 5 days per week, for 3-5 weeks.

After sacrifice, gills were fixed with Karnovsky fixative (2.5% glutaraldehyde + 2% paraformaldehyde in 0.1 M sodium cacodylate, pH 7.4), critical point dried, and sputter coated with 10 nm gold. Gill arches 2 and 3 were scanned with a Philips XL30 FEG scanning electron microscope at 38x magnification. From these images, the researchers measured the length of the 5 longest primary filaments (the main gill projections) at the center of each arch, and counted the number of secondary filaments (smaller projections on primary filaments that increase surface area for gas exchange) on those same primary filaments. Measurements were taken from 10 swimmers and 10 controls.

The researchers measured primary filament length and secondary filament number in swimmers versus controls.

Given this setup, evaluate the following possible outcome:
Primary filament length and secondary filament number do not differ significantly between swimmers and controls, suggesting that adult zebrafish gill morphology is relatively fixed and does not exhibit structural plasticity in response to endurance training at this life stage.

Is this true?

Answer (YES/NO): NO